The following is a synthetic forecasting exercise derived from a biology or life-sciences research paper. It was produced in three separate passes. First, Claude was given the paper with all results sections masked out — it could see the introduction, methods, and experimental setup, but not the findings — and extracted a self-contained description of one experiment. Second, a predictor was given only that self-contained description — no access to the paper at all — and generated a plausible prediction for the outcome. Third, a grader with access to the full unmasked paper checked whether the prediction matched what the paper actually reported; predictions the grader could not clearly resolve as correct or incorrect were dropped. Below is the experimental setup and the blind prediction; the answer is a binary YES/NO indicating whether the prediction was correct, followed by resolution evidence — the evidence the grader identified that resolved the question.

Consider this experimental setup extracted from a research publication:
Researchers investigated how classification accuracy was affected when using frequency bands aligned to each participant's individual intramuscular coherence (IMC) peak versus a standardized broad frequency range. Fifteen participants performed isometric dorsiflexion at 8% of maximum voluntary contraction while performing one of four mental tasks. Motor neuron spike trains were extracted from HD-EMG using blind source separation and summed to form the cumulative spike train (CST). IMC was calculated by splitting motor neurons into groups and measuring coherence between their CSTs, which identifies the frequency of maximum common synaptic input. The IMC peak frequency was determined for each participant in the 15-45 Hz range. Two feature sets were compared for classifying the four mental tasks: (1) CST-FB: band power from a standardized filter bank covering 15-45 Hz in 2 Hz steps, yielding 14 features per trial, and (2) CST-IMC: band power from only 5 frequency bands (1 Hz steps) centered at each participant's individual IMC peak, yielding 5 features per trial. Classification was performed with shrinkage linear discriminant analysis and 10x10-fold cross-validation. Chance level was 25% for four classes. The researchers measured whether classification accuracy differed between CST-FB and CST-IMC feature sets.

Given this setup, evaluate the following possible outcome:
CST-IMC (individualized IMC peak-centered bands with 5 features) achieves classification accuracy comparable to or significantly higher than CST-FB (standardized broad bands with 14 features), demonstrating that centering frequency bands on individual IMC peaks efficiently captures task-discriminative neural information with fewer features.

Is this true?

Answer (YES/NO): YES